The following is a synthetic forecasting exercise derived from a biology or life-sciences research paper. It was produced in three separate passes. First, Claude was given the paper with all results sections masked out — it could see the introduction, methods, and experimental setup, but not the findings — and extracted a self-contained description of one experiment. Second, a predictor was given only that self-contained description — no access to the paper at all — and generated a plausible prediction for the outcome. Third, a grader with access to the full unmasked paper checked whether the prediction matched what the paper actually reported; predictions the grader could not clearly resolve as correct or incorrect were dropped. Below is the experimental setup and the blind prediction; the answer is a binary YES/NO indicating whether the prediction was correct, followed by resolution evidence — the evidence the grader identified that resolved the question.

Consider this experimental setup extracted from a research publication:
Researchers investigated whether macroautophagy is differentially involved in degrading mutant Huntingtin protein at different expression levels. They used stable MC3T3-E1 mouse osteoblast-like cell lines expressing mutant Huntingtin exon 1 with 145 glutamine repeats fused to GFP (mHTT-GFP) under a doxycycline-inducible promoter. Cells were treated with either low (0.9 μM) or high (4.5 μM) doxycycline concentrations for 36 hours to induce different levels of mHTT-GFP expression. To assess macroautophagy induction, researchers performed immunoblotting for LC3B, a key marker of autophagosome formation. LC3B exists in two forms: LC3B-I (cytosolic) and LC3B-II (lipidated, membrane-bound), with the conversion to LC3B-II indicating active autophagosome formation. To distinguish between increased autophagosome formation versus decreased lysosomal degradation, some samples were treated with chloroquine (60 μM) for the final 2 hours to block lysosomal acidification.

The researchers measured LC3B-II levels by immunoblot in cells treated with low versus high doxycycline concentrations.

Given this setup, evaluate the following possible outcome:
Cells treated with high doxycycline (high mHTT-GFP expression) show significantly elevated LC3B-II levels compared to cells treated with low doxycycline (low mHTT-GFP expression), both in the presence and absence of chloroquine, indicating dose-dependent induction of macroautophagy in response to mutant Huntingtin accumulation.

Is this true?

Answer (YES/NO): NO